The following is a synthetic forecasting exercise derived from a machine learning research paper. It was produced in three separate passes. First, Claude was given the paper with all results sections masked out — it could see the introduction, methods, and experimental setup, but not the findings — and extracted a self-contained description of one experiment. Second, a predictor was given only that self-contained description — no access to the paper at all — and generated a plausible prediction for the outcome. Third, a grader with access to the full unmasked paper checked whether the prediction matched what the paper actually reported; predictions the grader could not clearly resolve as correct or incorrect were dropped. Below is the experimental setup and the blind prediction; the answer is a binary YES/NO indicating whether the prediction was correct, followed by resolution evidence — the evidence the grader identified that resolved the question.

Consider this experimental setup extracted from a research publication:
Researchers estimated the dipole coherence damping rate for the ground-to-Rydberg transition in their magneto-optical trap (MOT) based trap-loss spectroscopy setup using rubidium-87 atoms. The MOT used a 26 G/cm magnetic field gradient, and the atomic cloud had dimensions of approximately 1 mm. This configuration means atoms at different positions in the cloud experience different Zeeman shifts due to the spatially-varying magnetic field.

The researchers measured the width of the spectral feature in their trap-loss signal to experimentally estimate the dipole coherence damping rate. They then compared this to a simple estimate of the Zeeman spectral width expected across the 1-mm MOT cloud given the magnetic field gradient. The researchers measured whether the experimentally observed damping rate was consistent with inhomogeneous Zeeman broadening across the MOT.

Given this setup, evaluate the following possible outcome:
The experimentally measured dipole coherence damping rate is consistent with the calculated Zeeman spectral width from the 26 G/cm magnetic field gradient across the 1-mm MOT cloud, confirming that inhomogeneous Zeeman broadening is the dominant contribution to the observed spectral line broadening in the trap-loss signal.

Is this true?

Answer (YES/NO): NO